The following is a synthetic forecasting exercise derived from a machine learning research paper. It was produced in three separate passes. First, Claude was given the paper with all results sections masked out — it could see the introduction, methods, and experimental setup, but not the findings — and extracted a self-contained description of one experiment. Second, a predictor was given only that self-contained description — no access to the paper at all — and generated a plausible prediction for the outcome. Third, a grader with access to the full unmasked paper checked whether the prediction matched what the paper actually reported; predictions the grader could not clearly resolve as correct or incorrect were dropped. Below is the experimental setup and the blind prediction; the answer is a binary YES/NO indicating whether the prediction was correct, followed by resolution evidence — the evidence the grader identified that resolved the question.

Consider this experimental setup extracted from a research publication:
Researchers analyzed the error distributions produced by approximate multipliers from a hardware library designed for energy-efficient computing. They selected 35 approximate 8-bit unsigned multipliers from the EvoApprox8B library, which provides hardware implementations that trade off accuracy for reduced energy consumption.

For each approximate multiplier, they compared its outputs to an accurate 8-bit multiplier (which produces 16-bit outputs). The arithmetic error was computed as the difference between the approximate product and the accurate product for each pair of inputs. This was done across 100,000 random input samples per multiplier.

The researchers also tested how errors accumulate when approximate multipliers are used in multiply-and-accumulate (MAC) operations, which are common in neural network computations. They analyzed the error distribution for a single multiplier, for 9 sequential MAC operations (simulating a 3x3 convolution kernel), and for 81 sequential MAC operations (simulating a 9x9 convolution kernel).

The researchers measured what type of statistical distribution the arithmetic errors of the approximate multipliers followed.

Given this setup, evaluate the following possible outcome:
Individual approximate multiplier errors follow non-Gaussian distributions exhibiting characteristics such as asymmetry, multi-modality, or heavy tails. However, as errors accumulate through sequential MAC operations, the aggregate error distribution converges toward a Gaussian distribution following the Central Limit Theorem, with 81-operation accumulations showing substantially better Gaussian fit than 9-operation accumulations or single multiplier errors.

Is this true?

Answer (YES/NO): NO